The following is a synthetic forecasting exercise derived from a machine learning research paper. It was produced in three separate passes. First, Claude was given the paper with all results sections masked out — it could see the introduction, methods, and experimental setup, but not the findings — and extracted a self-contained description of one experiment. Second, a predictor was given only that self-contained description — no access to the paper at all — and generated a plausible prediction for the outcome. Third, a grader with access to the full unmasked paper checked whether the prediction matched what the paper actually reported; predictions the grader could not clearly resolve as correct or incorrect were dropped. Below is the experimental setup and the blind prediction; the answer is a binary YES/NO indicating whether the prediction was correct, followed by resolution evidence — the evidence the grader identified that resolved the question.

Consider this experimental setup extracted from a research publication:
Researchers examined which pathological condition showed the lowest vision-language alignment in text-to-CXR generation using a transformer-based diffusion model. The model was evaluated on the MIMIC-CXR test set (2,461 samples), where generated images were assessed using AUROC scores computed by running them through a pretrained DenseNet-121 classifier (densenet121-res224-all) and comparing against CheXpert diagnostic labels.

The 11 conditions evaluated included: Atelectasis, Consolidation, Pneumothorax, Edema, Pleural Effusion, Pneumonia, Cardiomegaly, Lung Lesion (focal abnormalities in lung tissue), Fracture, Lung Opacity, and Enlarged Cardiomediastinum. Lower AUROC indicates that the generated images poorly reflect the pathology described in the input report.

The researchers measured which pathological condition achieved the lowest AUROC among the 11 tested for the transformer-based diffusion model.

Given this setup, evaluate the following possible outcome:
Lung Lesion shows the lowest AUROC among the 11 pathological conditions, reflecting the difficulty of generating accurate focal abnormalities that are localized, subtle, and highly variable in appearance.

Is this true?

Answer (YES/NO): NO